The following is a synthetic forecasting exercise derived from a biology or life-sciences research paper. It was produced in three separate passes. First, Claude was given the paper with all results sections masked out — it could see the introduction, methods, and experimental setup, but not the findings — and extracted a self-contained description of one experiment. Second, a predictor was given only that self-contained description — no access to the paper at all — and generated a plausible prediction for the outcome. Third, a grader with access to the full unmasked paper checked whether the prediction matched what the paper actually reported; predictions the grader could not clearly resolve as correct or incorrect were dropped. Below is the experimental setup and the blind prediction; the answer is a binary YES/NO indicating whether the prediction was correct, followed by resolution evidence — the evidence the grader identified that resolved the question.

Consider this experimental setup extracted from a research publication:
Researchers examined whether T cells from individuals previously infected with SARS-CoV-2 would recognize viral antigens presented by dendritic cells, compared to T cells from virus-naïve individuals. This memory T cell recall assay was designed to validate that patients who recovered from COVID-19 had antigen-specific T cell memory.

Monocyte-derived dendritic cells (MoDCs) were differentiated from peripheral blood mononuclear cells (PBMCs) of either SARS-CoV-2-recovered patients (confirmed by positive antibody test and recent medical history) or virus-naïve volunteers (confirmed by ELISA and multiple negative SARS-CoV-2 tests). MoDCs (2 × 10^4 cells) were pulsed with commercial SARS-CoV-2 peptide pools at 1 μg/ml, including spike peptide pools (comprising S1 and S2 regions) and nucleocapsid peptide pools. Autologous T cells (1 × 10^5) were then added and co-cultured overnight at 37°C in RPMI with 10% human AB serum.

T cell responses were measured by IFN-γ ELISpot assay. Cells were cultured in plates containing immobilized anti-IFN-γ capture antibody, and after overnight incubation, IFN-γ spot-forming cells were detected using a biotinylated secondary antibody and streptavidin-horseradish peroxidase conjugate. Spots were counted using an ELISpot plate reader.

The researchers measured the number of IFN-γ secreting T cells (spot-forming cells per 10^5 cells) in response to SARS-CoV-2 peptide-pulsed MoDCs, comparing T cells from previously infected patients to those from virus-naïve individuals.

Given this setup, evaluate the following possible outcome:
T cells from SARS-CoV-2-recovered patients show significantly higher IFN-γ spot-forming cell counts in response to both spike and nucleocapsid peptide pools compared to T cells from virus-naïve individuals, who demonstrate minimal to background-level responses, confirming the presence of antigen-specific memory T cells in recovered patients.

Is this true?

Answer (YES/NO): YES